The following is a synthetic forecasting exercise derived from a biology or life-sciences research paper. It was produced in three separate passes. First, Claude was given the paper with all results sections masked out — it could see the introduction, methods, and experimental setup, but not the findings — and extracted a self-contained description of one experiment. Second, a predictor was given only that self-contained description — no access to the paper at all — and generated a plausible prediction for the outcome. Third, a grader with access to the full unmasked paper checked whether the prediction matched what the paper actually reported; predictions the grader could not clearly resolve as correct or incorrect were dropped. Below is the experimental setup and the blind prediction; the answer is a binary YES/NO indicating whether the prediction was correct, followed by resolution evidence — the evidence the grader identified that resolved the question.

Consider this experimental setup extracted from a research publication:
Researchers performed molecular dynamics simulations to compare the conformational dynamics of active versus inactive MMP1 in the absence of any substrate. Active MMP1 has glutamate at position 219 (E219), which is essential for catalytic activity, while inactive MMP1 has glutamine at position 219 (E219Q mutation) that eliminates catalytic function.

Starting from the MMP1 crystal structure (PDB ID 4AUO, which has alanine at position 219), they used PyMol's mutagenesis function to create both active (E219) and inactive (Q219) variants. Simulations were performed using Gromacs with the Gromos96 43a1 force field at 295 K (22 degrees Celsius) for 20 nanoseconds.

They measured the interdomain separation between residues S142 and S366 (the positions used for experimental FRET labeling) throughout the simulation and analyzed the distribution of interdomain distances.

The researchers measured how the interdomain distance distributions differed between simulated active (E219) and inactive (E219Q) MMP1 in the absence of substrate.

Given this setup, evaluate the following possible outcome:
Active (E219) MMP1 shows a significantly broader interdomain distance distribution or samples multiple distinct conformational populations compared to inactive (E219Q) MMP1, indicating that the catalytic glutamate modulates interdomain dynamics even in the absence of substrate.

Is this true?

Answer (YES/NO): NO